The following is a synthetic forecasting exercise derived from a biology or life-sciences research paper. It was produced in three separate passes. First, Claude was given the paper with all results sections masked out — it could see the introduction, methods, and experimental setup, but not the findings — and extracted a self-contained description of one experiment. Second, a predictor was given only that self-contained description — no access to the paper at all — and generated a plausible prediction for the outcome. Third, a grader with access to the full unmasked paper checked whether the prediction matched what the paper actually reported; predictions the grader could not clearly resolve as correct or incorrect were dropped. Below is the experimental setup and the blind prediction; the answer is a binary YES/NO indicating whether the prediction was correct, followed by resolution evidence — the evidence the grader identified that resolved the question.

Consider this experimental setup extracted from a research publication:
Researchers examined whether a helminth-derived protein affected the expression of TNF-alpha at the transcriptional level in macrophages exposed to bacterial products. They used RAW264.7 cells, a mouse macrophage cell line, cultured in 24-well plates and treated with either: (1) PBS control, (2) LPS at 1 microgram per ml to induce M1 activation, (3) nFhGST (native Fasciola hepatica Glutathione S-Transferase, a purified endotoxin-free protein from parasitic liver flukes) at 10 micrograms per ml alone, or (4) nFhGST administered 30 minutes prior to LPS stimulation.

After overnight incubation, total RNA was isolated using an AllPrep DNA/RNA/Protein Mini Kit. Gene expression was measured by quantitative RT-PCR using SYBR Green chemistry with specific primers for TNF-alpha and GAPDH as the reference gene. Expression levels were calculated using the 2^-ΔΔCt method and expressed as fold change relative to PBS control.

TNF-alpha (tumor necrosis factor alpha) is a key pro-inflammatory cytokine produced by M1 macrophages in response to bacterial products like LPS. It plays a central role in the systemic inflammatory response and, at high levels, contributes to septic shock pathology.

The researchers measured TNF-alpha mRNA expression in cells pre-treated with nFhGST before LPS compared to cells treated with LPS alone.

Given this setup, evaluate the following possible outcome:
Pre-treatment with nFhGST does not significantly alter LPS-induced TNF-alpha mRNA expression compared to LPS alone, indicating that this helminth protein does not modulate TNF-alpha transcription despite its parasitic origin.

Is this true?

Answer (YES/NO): NO